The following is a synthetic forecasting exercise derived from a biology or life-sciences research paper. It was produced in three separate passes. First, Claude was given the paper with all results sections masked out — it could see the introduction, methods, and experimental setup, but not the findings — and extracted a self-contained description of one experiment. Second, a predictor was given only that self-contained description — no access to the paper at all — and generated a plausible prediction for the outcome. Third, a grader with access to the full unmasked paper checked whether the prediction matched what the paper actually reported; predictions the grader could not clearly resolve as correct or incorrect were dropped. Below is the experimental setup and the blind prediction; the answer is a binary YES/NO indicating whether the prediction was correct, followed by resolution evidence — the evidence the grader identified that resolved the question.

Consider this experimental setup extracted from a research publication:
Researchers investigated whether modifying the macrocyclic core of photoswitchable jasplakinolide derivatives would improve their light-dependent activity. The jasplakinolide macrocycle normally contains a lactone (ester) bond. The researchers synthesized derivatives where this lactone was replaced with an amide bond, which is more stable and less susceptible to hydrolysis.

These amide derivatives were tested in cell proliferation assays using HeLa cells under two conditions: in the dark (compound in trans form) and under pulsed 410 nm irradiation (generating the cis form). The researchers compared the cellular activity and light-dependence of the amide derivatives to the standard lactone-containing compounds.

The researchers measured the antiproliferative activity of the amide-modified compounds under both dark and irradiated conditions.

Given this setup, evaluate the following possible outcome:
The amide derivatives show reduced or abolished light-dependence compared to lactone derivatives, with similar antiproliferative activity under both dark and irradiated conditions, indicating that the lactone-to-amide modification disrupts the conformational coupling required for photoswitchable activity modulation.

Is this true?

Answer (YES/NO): NO